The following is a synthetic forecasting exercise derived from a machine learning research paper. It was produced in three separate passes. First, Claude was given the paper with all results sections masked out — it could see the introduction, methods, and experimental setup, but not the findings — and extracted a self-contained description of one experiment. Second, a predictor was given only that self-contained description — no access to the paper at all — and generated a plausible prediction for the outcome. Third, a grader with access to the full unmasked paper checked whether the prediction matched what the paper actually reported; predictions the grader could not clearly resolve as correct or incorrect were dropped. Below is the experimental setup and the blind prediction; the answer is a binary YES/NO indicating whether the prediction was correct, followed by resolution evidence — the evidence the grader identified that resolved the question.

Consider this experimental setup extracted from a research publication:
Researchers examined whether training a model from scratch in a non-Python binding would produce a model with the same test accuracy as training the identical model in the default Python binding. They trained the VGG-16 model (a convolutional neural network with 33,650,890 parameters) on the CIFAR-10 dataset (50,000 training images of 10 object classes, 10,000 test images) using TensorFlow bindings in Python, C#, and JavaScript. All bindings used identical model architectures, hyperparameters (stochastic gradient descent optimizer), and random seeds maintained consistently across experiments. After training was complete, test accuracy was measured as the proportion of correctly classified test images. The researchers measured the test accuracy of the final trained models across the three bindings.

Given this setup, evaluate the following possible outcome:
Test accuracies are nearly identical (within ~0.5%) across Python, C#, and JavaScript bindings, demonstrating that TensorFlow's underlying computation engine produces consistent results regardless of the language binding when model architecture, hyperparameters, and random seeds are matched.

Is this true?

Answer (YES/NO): NO